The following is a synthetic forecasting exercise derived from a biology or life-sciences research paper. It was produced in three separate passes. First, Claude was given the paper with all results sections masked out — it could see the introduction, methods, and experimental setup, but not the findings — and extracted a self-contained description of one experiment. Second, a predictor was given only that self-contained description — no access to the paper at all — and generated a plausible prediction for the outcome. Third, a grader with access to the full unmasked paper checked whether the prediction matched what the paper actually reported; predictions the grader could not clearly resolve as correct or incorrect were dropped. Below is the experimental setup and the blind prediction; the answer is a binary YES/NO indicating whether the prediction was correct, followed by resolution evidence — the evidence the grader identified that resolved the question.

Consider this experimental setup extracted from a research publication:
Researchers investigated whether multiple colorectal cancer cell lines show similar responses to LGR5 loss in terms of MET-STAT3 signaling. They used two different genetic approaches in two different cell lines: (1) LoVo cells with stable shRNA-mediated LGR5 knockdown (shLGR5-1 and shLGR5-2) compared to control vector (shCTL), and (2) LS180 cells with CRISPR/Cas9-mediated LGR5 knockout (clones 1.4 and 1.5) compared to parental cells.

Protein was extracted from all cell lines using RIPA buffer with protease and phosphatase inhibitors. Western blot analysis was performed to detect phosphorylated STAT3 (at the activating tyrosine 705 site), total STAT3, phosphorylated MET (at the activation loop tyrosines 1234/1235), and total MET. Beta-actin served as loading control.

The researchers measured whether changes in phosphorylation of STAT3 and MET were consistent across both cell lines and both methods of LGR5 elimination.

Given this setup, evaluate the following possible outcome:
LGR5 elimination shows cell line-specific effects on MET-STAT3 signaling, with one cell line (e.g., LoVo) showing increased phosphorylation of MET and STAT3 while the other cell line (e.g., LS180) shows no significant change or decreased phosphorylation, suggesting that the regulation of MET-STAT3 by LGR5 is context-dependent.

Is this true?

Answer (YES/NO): NO